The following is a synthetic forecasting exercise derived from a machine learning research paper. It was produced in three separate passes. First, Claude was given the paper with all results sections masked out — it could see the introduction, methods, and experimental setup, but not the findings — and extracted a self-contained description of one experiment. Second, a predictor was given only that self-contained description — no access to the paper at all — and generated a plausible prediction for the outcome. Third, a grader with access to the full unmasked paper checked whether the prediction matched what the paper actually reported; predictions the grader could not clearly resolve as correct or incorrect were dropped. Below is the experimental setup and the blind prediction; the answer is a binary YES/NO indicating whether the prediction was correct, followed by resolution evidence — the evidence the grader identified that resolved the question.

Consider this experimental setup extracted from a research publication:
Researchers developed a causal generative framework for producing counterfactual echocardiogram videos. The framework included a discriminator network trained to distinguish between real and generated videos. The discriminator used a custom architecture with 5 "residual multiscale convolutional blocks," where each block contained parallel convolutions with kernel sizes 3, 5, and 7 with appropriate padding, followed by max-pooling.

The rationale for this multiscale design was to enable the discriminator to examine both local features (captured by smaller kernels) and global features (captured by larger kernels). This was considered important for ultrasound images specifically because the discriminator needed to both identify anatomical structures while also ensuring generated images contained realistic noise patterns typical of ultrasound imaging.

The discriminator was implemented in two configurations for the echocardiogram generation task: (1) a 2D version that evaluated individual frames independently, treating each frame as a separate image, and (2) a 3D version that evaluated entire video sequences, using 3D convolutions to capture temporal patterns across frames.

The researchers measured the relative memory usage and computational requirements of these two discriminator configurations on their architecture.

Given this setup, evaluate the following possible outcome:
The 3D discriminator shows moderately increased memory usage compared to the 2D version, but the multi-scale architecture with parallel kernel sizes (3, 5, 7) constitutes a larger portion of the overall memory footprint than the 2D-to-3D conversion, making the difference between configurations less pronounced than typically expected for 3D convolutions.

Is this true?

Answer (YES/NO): NO